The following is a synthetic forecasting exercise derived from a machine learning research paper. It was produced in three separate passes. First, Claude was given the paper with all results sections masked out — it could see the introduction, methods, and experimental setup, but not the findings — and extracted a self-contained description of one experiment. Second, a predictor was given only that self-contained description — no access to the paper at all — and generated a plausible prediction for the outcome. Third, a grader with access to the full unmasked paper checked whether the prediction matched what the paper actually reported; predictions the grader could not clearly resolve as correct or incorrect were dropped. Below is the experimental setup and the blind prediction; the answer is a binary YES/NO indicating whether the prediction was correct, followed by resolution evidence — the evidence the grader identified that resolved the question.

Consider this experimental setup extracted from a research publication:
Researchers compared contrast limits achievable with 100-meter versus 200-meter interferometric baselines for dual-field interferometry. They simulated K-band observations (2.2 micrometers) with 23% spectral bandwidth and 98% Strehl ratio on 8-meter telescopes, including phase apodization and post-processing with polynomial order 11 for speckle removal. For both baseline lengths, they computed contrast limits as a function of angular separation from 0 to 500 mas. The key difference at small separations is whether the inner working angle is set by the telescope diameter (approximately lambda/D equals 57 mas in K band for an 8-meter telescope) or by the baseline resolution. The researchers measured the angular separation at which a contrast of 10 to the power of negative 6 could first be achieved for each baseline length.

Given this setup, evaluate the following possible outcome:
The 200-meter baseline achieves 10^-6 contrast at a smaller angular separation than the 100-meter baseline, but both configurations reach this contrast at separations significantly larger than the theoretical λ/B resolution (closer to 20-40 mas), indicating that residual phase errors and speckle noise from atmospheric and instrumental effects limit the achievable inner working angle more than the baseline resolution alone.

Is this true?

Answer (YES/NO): NO